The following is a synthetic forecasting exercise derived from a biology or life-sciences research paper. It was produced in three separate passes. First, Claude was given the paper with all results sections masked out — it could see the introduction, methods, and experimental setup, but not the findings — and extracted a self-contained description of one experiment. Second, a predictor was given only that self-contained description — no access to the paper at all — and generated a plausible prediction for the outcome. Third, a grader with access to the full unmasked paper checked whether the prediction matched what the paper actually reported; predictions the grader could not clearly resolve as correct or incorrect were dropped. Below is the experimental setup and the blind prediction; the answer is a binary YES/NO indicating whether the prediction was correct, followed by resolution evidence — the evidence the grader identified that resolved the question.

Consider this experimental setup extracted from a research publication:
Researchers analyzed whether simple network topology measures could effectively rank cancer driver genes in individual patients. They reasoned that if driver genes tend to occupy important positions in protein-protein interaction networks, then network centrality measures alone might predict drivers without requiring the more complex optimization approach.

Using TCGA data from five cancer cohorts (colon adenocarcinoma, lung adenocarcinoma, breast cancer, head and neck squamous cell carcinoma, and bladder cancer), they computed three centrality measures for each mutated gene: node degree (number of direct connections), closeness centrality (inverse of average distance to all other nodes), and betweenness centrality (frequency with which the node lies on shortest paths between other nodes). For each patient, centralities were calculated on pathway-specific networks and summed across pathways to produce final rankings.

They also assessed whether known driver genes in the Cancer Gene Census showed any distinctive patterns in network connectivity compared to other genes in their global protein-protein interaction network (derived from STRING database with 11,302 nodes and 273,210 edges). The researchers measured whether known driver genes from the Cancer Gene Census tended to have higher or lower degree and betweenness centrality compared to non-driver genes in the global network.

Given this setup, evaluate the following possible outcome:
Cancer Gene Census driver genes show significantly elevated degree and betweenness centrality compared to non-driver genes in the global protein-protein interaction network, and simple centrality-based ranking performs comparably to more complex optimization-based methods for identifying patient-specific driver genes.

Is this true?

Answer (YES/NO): NO